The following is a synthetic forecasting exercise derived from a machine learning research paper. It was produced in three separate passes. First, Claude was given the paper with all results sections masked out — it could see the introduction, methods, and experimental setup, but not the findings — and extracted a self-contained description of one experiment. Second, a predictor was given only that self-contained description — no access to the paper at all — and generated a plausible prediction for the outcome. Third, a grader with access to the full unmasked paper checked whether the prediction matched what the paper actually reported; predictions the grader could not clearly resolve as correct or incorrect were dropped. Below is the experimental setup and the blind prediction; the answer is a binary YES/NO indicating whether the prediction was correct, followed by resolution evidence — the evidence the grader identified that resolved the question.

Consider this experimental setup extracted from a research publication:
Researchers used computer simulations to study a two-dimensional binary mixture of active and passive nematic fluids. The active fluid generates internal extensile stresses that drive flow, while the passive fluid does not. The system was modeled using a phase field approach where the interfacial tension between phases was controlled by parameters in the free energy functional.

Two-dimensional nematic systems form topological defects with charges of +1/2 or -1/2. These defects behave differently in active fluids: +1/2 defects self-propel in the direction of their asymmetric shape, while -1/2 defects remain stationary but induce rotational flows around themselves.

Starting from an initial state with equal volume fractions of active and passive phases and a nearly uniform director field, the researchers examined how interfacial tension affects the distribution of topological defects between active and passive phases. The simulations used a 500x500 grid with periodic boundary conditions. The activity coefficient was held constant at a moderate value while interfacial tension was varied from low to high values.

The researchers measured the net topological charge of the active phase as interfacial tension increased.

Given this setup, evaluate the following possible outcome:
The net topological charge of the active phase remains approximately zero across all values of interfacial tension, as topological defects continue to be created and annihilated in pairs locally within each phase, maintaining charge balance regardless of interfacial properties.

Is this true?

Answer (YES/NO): NO